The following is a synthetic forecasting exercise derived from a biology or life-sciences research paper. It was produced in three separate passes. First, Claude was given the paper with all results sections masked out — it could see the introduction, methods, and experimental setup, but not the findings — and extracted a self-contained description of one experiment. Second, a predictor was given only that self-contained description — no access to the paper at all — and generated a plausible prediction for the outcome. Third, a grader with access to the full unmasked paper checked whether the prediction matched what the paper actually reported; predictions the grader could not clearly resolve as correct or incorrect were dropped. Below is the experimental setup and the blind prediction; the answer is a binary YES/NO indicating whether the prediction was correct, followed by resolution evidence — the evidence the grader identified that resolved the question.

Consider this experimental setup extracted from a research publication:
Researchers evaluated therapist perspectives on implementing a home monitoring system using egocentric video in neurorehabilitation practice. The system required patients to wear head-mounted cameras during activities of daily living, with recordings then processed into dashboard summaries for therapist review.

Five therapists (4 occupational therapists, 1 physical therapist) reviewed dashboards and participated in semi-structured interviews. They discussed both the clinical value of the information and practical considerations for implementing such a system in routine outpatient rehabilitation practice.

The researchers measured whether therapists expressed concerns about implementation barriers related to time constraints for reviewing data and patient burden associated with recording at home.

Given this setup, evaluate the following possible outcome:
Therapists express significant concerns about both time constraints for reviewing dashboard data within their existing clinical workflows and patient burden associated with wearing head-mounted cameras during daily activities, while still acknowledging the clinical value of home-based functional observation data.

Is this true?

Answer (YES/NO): YES